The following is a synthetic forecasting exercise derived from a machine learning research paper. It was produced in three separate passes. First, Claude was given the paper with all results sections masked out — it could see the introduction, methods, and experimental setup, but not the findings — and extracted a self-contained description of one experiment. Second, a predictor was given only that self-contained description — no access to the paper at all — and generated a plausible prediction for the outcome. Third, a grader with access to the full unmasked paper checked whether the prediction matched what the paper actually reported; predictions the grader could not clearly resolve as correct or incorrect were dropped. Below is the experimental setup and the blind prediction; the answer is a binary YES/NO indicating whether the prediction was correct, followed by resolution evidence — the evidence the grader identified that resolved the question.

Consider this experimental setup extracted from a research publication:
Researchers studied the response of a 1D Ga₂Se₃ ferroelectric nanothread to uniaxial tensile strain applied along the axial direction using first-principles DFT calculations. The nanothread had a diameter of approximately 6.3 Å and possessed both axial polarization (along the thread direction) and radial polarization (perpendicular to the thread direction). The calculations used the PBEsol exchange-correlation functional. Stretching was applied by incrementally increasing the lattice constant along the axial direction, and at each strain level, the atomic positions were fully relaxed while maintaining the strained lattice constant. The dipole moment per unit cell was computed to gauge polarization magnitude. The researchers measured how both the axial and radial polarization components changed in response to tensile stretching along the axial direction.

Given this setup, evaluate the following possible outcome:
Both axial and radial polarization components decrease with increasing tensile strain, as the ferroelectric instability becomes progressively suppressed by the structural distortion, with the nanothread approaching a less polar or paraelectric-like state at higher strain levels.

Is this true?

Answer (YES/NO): NO